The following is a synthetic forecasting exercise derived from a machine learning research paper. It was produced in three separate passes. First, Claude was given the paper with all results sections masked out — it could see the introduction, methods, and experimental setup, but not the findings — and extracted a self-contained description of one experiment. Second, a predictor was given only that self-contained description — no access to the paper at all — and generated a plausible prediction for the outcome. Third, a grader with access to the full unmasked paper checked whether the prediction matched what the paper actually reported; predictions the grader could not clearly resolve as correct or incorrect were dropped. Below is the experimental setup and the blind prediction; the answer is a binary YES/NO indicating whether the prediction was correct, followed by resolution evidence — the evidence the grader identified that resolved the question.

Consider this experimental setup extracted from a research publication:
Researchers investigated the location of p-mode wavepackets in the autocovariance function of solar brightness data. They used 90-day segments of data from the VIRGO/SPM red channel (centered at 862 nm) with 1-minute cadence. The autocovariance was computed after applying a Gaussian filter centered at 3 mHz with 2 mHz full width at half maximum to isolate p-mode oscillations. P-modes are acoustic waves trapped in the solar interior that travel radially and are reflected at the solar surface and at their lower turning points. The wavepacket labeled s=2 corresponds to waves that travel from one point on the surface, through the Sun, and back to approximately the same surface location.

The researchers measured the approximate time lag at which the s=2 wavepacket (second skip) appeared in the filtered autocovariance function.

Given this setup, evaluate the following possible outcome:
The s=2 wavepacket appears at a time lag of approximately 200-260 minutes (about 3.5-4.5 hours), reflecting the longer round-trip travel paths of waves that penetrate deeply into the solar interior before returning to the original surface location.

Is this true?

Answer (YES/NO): YES